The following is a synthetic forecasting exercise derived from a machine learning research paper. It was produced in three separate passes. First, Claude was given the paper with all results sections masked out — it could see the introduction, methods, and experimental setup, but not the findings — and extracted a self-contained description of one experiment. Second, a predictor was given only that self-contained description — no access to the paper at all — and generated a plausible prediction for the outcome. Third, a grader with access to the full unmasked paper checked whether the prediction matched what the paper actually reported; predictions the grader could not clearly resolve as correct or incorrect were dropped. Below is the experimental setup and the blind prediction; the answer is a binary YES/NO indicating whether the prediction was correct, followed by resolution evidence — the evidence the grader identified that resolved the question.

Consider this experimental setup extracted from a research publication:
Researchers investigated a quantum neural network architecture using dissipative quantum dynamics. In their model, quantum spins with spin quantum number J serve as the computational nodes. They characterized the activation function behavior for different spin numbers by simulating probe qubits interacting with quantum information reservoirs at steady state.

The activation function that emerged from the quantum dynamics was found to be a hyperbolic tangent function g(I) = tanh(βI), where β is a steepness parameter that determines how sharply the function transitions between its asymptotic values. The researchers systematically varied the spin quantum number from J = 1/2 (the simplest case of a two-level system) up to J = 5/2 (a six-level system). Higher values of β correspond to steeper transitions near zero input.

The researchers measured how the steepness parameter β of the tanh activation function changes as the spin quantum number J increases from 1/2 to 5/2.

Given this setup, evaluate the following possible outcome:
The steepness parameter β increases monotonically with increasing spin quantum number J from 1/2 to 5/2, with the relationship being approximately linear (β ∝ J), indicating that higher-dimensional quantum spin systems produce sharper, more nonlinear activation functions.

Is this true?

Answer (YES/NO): NO